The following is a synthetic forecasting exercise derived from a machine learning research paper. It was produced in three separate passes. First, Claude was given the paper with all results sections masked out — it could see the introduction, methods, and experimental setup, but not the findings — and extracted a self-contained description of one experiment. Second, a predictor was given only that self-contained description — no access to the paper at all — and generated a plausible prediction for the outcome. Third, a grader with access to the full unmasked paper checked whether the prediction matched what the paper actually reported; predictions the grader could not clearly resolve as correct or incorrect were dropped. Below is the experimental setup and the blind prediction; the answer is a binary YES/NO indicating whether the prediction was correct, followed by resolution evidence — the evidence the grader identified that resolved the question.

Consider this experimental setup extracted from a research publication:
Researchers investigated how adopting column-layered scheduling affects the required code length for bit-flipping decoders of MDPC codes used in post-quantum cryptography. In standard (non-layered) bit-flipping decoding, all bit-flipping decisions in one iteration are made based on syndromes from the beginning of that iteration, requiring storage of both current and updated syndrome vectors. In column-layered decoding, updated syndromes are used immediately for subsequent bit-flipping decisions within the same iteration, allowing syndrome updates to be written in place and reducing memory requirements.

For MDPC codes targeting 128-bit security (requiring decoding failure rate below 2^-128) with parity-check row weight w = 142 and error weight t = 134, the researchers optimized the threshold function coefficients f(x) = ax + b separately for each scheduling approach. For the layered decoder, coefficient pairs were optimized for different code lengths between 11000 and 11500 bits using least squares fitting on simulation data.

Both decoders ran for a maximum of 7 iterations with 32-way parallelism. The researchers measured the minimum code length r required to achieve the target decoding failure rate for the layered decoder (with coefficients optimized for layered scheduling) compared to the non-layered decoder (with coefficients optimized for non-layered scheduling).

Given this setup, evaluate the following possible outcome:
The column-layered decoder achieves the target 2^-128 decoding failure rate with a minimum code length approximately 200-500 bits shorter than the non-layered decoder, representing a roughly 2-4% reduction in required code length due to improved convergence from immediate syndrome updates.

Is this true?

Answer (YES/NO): NO